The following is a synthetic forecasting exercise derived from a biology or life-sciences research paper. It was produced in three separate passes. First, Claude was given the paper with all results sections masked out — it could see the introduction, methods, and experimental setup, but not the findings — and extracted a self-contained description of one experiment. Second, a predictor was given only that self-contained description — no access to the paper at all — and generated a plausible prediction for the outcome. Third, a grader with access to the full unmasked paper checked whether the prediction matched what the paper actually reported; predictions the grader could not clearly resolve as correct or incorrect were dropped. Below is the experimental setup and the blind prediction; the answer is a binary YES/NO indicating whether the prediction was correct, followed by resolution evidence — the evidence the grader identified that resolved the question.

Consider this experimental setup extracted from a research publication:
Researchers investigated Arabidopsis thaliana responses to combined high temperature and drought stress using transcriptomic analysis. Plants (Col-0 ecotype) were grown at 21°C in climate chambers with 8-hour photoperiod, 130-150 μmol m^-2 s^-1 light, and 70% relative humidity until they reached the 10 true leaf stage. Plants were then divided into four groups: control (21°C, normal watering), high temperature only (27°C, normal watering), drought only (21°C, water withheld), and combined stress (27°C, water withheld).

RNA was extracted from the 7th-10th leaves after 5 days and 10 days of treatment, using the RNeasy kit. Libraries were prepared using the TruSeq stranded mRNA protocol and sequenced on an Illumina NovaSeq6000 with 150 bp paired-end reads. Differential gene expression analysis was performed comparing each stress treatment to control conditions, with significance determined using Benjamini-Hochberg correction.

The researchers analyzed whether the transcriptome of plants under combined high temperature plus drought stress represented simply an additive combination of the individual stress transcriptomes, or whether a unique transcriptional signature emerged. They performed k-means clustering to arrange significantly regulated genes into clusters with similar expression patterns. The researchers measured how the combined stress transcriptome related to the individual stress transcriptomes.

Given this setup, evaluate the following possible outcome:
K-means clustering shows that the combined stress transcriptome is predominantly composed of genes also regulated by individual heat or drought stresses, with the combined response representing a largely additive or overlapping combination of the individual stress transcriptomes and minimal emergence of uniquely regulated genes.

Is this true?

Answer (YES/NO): NO